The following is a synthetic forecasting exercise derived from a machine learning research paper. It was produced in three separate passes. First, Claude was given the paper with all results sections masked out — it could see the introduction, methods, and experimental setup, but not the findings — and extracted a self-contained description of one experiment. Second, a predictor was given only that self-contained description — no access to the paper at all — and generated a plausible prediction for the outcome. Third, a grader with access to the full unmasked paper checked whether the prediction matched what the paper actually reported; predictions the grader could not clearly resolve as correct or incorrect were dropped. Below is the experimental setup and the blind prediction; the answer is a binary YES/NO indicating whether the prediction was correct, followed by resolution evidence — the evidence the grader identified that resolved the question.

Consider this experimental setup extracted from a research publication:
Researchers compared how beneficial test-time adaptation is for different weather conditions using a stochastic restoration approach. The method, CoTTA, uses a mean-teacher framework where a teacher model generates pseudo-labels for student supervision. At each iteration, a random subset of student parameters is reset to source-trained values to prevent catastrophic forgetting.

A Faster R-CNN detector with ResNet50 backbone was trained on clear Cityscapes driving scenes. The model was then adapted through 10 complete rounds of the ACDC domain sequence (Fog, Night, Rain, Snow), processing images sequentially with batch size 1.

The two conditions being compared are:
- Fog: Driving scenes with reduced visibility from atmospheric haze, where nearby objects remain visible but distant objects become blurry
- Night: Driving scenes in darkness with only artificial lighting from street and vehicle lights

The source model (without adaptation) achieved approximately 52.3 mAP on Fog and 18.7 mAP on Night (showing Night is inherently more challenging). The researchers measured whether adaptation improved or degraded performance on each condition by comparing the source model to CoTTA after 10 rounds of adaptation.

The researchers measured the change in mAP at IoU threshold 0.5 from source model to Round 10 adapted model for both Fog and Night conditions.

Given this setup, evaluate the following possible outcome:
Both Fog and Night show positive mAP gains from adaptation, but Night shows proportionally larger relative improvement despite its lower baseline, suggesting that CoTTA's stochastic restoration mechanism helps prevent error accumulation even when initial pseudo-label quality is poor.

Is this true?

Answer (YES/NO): NO